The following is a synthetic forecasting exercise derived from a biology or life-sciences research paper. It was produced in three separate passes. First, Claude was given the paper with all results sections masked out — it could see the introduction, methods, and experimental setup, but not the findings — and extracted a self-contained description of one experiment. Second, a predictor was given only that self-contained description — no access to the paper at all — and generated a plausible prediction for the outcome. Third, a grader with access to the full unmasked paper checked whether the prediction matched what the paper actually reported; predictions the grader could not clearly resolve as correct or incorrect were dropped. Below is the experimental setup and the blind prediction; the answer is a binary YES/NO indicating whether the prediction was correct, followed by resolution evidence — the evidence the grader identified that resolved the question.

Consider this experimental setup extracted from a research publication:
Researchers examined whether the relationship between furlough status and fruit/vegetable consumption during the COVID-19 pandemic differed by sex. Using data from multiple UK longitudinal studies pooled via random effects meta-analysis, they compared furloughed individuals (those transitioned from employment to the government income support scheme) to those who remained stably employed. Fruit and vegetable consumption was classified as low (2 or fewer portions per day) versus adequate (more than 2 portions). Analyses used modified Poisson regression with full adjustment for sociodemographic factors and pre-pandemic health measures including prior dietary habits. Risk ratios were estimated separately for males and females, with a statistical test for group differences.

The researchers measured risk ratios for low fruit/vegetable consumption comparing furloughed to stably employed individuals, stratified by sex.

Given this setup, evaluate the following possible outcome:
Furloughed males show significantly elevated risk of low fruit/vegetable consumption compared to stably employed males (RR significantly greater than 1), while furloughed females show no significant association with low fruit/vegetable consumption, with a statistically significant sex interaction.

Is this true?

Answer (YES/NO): YES